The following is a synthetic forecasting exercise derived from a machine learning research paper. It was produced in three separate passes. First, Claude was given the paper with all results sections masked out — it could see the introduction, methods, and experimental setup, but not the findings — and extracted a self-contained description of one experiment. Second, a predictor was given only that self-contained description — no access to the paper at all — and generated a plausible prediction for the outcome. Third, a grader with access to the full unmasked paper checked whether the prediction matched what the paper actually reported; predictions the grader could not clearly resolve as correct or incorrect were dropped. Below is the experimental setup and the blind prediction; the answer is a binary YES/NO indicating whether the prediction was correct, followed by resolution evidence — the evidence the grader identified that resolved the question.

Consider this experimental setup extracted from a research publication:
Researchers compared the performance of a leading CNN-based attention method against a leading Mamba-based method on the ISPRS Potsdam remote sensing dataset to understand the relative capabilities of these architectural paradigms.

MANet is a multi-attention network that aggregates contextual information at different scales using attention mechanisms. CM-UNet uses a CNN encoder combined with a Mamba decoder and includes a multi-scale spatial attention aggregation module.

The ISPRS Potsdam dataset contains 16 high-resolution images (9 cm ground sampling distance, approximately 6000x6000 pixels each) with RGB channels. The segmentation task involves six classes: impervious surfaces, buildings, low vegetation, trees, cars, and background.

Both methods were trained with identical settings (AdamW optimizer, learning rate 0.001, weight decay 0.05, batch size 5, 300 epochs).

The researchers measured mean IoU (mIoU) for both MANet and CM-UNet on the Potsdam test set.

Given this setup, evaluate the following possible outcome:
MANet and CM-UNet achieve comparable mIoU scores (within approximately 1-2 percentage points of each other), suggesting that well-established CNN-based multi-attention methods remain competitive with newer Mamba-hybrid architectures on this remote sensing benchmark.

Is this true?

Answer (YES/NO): YES